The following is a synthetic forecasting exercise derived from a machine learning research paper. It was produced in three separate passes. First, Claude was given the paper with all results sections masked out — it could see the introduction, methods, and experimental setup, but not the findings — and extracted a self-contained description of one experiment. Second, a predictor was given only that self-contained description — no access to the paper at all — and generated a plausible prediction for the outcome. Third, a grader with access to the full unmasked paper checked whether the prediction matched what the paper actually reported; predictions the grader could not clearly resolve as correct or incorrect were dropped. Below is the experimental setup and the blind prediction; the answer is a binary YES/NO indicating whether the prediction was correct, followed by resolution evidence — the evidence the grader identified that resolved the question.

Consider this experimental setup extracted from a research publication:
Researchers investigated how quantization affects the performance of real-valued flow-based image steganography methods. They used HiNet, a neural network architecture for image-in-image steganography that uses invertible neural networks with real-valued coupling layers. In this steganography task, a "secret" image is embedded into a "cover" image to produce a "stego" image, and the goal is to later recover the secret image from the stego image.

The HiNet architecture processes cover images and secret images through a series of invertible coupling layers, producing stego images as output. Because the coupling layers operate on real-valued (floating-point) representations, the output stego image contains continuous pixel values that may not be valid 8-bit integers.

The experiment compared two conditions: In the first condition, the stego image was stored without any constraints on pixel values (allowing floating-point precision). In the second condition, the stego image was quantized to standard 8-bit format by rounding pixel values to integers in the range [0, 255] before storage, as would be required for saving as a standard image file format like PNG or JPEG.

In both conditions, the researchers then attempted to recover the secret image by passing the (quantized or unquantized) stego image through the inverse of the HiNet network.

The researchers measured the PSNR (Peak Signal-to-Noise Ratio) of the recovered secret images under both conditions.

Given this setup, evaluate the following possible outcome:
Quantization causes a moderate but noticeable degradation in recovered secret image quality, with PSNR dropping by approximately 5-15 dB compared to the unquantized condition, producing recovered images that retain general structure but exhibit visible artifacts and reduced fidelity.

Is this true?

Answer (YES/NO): NO